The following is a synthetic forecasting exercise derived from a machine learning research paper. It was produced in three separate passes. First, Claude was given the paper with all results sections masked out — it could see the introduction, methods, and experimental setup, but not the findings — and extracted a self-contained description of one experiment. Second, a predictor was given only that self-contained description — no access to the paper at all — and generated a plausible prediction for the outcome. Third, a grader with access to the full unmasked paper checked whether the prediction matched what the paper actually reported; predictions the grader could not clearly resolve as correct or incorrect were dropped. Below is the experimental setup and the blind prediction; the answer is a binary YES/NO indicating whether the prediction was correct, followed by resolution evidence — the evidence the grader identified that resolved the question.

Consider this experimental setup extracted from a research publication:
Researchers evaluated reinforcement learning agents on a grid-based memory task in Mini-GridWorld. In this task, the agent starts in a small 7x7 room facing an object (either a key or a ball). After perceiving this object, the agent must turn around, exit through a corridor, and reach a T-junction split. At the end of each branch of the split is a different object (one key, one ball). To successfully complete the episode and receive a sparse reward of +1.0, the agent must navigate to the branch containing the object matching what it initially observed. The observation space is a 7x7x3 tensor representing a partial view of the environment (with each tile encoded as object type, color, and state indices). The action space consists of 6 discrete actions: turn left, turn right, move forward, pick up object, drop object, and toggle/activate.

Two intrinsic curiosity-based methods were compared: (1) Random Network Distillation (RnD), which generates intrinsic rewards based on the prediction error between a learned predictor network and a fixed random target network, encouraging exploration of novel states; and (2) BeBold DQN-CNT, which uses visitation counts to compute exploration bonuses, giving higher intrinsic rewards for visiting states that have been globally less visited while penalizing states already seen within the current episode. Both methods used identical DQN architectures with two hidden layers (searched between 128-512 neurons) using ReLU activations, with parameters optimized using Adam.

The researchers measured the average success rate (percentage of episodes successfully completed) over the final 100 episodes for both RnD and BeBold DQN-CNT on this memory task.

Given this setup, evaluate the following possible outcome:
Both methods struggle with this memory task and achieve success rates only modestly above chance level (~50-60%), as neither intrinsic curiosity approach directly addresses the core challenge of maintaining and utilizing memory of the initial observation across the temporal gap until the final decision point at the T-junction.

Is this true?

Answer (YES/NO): NO